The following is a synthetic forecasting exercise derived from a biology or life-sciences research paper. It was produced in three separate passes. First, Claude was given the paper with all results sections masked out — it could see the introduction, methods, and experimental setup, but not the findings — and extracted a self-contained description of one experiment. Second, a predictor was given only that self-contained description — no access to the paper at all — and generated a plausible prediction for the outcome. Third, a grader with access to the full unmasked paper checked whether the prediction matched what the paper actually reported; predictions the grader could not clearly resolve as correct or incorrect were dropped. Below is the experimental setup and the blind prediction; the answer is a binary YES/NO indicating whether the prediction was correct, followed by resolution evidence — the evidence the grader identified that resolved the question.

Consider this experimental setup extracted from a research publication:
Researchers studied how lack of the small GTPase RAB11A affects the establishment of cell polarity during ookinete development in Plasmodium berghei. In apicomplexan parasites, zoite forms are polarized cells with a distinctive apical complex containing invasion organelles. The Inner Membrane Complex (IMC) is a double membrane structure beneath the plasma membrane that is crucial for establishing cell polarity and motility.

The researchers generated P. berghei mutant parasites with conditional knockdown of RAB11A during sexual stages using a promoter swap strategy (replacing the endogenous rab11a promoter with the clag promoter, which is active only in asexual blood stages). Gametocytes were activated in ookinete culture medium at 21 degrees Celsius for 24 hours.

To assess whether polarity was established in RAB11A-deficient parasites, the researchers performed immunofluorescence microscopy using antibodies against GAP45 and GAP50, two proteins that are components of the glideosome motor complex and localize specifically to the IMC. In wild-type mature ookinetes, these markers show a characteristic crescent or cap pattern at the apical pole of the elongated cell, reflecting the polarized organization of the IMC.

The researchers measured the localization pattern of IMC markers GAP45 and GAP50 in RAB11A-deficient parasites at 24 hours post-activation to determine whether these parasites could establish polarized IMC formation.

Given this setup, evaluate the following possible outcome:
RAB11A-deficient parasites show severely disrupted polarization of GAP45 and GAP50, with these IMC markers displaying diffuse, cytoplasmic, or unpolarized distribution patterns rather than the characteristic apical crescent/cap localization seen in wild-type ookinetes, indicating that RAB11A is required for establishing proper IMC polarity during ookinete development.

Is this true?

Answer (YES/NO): NO